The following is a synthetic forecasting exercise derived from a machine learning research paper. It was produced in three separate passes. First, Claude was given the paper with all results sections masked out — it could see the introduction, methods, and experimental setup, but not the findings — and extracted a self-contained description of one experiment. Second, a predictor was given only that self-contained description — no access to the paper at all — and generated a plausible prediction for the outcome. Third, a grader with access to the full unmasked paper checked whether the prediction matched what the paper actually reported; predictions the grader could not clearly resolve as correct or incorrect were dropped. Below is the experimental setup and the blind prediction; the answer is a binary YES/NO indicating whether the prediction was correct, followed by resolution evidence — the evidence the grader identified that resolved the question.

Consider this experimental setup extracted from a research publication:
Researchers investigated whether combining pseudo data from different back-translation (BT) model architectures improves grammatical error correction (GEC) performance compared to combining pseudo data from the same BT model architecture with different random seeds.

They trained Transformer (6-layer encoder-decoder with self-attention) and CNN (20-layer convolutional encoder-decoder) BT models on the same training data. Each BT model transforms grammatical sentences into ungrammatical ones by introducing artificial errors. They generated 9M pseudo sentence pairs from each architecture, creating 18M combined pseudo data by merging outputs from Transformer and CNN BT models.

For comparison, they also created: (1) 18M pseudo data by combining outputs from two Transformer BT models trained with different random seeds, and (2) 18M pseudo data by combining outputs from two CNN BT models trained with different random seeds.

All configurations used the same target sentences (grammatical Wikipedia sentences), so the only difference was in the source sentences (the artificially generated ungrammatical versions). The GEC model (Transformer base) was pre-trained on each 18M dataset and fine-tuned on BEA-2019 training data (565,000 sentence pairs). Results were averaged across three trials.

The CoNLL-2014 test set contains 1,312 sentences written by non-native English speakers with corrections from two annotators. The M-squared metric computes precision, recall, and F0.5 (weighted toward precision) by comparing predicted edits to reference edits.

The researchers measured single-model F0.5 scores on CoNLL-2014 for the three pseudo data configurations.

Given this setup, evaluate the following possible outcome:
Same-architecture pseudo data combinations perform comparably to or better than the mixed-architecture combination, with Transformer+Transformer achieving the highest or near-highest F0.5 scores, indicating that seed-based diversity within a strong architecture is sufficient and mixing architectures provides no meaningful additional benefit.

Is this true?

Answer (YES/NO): NO